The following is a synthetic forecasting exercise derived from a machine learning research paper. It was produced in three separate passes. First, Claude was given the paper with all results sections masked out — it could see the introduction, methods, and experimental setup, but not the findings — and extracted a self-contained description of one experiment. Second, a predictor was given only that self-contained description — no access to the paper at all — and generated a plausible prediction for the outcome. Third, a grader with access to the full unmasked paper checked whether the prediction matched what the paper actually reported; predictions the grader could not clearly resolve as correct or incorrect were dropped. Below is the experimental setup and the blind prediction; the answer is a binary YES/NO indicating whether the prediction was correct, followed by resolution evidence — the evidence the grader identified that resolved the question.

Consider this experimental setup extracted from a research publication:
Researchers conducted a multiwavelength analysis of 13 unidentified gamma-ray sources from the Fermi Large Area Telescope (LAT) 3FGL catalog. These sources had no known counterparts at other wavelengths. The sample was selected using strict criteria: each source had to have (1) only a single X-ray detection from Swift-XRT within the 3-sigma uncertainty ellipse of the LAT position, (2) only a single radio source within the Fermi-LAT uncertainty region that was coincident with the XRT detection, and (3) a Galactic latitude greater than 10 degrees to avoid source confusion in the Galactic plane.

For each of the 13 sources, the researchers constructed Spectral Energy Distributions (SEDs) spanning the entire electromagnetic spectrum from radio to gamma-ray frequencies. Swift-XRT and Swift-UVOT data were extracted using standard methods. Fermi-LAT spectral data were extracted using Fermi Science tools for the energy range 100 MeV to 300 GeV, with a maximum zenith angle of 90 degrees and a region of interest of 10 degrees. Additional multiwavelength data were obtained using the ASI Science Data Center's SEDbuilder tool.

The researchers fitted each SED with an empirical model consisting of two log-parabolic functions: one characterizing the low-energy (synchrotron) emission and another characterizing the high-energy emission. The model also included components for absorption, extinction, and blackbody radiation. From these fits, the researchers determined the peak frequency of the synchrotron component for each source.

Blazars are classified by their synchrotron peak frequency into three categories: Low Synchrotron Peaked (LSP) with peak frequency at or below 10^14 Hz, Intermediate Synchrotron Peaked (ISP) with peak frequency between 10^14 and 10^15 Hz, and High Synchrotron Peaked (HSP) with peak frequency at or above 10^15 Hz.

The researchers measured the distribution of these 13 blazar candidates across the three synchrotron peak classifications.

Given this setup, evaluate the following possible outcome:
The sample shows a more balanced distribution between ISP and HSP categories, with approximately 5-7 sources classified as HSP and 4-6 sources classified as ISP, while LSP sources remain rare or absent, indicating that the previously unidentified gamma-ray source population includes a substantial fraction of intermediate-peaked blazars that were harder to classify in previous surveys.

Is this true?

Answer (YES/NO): NO